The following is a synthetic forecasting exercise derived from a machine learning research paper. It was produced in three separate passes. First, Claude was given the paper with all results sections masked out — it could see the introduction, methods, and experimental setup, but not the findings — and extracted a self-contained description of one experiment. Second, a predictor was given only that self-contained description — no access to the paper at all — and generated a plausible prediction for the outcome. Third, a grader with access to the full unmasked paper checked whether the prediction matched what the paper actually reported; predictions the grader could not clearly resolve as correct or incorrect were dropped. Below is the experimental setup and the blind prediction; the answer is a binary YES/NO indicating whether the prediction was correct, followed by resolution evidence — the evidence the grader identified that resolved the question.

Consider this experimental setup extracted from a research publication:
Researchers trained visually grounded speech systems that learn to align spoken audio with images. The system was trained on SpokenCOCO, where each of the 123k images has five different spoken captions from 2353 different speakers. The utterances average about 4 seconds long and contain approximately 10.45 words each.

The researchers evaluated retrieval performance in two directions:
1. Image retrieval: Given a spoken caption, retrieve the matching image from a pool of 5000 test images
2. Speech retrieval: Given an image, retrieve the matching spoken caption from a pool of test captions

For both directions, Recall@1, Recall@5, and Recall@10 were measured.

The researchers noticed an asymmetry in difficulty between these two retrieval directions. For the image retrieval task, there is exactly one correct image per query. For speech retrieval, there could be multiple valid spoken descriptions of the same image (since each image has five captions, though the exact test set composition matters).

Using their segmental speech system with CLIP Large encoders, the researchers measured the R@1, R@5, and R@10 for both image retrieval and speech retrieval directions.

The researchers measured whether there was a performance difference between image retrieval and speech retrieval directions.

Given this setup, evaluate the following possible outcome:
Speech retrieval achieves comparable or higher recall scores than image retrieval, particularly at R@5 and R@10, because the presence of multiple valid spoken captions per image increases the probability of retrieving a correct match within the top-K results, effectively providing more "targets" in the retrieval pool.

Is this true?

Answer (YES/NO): YES